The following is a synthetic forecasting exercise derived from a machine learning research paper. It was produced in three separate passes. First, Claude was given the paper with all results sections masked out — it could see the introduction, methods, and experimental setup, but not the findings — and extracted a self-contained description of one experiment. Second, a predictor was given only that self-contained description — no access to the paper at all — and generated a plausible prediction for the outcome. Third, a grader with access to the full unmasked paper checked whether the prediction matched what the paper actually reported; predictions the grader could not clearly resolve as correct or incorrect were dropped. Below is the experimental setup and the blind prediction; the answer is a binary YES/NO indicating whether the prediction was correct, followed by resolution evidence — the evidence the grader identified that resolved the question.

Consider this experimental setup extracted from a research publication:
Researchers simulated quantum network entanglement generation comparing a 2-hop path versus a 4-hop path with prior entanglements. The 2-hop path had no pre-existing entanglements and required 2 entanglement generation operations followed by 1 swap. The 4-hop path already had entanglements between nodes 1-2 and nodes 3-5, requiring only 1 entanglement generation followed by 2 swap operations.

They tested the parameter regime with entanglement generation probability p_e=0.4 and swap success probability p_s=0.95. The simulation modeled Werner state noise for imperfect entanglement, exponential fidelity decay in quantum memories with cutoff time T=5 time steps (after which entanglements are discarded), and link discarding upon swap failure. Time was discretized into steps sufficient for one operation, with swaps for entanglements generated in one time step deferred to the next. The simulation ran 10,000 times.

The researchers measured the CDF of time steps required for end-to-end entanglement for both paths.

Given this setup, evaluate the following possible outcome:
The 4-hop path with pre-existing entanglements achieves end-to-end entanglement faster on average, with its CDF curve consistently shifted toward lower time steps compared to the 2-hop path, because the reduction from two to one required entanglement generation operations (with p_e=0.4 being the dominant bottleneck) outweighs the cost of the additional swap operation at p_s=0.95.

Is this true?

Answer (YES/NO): NO